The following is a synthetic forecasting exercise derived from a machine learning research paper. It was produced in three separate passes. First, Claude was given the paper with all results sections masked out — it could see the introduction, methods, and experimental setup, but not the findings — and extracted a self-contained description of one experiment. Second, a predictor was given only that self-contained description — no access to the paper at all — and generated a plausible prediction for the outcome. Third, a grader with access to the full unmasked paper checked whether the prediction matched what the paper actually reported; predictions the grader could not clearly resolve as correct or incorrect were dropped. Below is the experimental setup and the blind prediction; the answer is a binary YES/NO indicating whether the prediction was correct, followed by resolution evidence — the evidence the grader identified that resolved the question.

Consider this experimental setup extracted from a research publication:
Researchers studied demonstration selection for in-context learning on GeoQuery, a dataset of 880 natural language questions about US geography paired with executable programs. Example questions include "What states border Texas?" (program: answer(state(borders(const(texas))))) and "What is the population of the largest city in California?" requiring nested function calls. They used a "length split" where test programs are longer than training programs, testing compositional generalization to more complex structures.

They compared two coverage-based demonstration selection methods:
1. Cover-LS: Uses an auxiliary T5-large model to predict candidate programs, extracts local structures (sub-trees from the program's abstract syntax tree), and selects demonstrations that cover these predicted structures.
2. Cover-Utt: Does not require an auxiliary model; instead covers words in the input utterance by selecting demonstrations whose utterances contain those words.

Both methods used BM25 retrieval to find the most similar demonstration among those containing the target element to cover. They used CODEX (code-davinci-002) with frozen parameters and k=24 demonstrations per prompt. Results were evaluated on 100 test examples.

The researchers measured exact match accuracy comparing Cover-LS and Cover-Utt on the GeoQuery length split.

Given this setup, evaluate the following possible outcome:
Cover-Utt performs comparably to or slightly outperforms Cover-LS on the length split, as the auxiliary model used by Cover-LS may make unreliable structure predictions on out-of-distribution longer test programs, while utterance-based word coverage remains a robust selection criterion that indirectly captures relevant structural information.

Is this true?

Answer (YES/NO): NO